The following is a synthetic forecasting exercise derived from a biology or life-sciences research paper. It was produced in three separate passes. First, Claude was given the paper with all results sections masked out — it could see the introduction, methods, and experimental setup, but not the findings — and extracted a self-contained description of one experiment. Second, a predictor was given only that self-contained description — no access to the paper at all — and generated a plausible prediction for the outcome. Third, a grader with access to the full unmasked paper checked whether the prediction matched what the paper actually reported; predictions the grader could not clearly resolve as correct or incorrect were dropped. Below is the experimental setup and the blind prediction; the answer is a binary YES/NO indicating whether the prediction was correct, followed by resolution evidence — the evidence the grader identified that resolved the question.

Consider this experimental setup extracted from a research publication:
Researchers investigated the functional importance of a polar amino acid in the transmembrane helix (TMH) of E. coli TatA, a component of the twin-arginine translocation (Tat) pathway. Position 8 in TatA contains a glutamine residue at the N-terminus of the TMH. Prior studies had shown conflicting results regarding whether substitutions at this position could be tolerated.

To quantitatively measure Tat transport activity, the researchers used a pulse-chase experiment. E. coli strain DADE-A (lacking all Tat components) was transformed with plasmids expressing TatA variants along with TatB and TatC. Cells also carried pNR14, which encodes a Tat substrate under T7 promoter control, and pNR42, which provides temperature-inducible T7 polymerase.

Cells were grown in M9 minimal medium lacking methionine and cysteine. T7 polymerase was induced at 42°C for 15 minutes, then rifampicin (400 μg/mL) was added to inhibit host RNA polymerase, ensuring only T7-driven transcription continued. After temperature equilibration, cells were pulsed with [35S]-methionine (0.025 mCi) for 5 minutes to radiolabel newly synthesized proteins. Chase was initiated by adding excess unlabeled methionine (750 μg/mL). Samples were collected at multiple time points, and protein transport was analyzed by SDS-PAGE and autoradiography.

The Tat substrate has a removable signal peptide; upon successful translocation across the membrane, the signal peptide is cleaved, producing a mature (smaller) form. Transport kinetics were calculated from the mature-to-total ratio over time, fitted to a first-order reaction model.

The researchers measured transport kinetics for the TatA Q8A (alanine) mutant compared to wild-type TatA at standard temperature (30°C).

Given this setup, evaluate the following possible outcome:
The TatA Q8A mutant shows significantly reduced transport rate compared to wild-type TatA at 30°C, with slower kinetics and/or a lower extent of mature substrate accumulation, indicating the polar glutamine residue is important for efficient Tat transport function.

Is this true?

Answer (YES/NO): YES